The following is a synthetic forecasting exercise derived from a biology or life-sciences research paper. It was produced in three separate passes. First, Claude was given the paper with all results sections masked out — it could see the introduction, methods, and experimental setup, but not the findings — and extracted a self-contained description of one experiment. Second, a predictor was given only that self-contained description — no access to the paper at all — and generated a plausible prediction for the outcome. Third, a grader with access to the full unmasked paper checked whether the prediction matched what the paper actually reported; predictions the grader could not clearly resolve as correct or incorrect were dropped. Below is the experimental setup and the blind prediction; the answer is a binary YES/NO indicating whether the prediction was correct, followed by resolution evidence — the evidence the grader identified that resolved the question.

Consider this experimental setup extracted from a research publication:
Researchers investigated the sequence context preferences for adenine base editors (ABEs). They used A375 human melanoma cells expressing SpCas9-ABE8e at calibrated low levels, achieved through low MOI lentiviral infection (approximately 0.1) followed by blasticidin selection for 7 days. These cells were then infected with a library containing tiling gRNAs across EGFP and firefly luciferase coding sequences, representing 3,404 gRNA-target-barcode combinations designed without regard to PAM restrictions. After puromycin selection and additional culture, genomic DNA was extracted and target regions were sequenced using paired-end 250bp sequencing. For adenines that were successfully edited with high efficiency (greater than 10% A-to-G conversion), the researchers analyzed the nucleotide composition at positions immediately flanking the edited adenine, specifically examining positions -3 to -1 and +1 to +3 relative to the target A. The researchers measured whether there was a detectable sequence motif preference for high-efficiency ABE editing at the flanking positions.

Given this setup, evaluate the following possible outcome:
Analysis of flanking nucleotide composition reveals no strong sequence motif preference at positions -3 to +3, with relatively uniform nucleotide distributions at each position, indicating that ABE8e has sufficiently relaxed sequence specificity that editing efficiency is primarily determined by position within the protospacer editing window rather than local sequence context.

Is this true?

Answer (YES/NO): NO